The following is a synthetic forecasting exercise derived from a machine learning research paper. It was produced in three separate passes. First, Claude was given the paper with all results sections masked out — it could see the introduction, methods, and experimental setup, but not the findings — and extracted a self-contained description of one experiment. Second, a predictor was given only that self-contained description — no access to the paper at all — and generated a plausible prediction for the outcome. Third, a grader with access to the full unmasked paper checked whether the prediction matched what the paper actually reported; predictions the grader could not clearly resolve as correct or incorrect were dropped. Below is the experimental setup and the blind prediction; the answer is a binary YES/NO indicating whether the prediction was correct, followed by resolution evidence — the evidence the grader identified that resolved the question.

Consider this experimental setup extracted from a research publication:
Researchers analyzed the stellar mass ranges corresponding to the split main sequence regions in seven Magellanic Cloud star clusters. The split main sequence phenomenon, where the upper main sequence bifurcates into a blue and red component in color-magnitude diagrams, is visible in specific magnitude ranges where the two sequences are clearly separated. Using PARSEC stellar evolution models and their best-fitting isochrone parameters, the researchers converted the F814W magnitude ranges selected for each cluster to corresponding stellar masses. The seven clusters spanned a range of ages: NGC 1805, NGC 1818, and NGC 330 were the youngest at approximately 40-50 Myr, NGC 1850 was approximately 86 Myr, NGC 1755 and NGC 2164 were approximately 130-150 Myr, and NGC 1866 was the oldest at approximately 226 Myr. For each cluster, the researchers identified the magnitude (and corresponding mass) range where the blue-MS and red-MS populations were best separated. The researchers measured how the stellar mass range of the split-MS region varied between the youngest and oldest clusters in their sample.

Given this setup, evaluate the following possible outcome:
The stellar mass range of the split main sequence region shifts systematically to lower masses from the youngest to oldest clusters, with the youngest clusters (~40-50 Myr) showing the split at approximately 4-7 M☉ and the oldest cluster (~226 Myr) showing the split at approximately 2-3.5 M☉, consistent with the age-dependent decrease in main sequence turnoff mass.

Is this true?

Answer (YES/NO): NO